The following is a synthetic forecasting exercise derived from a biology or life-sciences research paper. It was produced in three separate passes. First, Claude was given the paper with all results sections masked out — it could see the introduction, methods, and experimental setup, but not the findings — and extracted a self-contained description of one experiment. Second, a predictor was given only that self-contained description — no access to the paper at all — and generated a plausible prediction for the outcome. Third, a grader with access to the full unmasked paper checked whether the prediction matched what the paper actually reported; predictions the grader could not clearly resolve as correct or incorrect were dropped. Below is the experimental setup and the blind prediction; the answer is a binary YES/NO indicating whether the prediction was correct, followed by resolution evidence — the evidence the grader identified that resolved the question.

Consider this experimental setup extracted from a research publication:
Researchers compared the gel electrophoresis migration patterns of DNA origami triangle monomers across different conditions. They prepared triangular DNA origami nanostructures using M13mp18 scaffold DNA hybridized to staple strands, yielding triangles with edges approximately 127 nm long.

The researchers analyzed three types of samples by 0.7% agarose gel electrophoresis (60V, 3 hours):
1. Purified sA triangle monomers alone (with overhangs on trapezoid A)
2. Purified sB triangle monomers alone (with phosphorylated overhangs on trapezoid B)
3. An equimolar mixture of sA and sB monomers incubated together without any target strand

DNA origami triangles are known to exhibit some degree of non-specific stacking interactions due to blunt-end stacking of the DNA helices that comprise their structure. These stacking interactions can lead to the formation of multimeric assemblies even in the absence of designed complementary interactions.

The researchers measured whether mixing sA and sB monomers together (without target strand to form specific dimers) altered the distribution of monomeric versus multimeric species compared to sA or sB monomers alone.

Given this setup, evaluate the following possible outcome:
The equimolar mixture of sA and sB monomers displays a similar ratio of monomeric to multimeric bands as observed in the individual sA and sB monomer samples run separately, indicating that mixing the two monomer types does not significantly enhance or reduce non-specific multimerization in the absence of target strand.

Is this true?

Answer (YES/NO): NO